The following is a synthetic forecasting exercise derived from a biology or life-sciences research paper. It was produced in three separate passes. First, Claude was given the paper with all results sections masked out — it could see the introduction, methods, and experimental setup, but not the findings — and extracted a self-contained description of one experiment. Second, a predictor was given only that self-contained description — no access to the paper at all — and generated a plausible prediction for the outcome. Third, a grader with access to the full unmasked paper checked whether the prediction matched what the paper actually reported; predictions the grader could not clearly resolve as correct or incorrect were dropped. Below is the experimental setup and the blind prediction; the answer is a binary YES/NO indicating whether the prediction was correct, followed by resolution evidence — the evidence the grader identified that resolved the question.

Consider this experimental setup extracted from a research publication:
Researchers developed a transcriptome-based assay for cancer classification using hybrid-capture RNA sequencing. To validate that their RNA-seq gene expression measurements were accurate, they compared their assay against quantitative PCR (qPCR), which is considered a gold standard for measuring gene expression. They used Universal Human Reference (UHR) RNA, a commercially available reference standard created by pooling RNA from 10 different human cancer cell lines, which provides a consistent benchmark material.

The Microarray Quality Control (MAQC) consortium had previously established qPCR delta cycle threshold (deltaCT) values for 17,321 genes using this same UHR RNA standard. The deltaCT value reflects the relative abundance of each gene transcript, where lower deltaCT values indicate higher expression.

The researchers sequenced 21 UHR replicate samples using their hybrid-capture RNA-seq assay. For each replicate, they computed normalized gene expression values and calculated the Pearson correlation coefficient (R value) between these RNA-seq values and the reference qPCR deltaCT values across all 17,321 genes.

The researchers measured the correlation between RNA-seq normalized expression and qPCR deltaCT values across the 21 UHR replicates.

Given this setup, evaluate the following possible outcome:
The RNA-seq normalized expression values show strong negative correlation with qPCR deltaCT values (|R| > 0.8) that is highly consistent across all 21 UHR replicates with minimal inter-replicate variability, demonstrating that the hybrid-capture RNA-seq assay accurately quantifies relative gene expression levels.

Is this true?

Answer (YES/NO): NO